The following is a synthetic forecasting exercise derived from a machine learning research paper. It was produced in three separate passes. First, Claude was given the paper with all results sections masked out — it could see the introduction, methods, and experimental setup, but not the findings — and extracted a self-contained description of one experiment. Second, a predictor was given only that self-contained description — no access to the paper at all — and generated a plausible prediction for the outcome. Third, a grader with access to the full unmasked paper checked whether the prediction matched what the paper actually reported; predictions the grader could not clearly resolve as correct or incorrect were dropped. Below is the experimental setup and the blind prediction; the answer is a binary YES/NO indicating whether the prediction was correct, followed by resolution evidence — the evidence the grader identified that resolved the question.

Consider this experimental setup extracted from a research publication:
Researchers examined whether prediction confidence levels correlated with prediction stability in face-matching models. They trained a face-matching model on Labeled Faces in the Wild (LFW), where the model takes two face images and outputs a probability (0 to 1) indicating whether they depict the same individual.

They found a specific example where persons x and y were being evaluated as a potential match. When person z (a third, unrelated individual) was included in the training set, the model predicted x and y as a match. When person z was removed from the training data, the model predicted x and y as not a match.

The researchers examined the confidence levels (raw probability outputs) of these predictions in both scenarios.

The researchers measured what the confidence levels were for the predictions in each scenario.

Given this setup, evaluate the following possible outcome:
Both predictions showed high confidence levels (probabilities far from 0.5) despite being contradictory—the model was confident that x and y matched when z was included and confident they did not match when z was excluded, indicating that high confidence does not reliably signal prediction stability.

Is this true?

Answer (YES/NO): YES